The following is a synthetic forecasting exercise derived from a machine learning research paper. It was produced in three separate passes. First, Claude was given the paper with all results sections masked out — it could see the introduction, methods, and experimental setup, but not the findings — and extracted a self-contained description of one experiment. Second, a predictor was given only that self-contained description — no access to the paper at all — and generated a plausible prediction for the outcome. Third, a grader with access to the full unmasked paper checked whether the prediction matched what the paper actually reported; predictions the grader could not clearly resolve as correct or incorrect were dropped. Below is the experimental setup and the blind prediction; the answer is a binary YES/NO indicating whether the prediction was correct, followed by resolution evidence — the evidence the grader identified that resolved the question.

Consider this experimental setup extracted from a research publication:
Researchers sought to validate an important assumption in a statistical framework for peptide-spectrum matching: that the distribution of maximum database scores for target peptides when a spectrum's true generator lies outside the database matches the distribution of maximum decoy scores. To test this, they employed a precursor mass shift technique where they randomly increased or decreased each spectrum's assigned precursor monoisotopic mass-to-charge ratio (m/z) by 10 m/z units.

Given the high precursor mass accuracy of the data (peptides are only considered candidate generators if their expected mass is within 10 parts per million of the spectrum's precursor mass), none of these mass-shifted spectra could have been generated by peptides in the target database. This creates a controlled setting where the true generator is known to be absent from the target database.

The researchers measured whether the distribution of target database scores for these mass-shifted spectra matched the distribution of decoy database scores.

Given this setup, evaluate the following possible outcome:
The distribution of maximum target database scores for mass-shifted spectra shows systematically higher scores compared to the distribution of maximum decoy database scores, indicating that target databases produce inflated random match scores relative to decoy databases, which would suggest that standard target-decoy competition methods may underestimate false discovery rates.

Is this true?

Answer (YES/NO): NO